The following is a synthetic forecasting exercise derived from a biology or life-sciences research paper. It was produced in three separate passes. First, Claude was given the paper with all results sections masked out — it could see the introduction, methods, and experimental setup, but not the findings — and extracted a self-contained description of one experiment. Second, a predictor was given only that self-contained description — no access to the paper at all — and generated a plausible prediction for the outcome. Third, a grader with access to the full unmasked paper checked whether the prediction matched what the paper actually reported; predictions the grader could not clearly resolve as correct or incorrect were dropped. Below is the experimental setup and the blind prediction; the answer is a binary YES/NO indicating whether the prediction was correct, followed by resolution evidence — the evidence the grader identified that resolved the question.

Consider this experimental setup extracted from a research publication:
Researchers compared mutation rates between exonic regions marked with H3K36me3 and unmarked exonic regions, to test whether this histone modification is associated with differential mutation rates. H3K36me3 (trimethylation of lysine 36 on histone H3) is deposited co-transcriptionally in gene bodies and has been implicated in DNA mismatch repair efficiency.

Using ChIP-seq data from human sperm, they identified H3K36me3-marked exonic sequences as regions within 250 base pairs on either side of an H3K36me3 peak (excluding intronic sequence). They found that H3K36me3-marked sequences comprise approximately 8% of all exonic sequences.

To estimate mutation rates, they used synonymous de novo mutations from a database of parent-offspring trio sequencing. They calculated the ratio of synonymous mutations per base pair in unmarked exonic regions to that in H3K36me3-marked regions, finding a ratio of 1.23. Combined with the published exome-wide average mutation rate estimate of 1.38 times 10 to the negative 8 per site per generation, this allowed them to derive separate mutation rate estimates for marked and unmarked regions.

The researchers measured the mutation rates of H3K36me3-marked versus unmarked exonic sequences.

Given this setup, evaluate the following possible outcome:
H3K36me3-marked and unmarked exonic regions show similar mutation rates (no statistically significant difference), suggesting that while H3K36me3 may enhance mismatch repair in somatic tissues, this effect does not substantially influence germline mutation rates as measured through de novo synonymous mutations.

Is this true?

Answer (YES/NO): NO